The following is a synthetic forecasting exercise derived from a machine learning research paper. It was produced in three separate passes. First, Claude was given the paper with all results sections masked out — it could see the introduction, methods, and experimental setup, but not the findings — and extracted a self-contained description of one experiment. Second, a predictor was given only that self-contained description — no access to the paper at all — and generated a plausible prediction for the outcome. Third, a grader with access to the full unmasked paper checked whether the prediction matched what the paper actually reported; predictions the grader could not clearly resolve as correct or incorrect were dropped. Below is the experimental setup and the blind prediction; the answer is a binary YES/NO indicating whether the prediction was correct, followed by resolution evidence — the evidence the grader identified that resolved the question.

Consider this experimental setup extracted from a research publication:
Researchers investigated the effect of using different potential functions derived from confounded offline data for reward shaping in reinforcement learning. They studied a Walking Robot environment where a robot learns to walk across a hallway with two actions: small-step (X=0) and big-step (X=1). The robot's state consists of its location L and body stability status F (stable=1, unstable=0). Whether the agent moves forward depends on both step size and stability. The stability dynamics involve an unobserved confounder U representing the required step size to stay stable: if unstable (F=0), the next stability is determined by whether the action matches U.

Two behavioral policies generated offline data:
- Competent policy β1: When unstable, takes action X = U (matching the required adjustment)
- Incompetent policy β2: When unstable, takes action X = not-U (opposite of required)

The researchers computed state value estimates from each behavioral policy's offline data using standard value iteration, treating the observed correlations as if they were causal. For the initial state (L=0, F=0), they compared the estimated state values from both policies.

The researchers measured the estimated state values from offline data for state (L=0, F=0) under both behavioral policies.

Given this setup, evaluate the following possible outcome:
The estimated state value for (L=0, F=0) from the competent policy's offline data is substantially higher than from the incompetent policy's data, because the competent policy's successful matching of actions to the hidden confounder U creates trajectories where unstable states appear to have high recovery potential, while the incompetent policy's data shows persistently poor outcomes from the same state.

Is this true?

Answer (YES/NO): YES